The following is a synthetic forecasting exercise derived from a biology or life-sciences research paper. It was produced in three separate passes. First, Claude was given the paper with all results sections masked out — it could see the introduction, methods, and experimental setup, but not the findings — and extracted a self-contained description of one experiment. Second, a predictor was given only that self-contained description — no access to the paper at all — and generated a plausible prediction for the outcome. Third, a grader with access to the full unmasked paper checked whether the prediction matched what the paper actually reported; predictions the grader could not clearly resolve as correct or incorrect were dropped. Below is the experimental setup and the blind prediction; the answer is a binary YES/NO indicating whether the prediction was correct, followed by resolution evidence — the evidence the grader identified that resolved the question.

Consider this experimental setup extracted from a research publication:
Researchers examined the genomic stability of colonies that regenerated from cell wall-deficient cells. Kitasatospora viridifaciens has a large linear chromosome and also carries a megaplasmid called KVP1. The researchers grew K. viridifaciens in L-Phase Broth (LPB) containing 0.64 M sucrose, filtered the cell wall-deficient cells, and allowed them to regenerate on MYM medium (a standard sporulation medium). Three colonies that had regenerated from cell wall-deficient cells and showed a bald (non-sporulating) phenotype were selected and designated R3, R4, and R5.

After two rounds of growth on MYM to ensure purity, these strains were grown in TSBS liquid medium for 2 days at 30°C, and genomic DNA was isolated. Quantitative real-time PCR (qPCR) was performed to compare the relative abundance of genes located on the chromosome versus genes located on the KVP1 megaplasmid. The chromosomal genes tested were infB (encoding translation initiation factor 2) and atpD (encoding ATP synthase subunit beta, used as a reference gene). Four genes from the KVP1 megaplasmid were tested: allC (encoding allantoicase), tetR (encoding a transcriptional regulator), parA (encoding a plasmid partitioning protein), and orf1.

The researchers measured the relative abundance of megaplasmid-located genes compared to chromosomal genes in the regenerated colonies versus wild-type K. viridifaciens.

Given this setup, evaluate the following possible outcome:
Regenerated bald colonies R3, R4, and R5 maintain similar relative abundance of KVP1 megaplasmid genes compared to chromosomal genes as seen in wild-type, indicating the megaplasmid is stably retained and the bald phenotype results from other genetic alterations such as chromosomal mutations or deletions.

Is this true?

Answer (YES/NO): NO